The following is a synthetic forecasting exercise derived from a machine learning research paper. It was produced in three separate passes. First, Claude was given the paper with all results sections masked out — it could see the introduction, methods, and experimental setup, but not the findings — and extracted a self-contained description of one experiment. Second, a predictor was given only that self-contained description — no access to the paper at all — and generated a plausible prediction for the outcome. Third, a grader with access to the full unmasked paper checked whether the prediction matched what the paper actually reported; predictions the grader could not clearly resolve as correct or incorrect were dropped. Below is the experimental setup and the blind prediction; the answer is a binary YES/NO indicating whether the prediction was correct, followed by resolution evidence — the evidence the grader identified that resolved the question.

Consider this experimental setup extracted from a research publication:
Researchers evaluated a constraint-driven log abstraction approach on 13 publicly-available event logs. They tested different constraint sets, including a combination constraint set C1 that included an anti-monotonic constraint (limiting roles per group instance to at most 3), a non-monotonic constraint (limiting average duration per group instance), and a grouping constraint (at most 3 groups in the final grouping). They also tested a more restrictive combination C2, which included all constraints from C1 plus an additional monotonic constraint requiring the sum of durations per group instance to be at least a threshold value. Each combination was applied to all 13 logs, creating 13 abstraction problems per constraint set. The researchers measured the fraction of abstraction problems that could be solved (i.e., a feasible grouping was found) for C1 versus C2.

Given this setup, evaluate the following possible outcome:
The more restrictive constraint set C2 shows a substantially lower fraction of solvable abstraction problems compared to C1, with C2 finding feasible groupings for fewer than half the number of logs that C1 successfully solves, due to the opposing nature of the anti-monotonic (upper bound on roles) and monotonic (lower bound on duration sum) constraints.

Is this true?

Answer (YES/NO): YES